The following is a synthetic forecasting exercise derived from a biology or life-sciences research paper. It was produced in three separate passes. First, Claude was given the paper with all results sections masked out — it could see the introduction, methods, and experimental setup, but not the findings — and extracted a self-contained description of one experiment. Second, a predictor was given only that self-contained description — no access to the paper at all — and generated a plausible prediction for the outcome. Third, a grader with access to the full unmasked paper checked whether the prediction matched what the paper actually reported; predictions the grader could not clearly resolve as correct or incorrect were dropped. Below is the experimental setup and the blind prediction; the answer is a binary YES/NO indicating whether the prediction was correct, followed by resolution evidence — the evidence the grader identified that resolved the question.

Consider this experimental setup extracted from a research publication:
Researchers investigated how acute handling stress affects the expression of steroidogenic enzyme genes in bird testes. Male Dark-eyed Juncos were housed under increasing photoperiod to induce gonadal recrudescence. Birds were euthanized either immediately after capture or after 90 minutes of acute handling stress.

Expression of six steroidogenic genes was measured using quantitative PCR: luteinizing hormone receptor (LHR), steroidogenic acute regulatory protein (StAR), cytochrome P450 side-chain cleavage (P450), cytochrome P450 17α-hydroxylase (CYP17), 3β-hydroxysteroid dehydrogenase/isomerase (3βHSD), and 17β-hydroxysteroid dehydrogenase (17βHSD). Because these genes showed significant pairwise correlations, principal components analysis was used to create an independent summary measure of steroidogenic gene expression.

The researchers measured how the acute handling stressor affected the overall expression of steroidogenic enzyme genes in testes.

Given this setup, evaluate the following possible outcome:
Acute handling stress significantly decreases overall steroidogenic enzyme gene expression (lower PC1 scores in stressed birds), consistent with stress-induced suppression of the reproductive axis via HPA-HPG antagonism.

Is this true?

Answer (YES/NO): NO